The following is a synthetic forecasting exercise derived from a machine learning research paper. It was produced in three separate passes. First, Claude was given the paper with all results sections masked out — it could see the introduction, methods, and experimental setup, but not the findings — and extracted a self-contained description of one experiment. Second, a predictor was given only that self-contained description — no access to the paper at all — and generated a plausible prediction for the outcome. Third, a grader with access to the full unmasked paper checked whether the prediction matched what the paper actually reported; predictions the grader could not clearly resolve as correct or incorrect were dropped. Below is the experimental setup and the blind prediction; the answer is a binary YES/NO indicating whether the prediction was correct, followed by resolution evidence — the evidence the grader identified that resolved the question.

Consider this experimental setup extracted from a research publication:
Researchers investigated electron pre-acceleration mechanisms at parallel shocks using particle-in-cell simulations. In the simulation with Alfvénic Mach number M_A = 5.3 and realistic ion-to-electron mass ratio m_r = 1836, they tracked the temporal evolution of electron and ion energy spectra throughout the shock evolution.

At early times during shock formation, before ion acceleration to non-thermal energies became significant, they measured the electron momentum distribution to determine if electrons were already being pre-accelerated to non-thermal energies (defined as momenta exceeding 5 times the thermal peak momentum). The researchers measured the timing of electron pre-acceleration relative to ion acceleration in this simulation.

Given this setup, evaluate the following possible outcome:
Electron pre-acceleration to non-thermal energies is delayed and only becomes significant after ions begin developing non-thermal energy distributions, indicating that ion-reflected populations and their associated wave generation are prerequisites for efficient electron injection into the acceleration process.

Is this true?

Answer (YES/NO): NO